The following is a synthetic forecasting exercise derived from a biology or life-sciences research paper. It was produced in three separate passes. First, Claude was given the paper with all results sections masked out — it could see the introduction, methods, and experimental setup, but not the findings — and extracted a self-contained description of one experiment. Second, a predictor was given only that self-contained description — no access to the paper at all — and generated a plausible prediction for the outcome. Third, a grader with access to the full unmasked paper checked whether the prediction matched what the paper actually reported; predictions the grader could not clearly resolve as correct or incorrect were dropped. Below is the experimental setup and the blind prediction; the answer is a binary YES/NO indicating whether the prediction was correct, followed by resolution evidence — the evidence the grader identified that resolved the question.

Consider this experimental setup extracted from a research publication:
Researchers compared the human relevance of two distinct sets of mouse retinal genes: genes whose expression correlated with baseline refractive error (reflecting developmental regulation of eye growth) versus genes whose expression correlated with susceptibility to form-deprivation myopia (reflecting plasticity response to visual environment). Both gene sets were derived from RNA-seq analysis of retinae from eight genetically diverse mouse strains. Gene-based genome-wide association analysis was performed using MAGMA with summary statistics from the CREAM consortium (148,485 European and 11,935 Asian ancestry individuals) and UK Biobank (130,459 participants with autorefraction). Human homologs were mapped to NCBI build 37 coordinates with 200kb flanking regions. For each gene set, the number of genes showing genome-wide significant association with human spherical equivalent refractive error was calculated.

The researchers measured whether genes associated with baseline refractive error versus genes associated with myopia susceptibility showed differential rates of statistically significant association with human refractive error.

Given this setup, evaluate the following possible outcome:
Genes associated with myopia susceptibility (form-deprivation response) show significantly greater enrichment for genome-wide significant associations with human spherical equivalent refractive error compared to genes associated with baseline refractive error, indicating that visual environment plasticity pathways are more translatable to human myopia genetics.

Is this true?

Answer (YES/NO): NO